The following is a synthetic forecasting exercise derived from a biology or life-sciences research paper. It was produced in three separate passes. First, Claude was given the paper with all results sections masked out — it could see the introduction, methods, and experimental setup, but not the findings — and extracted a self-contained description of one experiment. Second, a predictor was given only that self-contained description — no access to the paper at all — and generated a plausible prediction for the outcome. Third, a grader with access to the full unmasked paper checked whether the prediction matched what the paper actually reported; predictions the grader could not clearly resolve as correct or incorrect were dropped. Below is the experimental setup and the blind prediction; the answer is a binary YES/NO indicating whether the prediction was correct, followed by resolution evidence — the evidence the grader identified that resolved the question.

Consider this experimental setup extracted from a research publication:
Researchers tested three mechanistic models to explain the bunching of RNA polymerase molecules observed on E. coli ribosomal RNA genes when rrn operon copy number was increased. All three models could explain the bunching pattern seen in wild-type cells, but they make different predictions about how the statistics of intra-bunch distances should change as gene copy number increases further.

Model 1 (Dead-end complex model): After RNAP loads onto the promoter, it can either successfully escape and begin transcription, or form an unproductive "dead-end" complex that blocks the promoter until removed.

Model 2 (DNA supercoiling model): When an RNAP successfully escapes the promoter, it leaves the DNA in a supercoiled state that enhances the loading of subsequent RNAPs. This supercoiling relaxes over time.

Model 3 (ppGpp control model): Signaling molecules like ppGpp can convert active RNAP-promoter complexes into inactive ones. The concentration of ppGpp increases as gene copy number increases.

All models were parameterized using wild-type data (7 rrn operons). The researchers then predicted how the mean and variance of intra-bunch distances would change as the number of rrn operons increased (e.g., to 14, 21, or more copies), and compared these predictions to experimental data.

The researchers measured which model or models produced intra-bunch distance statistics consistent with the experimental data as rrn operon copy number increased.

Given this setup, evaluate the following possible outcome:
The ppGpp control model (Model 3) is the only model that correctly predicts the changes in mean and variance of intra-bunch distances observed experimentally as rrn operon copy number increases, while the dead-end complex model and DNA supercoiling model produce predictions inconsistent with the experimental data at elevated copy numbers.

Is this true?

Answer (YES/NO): YES